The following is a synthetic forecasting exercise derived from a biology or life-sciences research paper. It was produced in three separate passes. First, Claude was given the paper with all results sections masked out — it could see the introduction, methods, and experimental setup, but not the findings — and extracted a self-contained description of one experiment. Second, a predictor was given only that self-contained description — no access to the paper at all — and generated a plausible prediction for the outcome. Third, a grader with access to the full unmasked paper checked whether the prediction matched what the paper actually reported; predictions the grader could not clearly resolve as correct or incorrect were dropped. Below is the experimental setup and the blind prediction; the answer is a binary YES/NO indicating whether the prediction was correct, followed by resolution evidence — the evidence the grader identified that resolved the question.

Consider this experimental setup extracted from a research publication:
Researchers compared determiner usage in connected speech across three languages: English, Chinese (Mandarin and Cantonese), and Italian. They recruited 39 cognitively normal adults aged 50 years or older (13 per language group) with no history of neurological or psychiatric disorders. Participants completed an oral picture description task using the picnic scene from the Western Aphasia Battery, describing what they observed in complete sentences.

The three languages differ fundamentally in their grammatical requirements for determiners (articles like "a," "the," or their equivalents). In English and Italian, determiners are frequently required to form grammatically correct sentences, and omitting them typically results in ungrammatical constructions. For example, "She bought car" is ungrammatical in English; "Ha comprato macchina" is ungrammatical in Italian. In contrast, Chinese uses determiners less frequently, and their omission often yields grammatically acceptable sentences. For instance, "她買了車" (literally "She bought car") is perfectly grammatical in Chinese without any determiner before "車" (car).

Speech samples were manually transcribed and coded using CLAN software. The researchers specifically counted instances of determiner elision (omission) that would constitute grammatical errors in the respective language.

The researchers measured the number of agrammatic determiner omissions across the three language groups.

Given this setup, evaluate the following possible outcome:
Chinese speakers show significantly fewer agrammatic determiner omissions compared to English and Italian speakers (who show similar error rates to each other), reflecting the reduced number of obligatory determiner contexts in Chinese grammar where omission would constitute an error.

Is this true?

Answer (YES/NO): NO